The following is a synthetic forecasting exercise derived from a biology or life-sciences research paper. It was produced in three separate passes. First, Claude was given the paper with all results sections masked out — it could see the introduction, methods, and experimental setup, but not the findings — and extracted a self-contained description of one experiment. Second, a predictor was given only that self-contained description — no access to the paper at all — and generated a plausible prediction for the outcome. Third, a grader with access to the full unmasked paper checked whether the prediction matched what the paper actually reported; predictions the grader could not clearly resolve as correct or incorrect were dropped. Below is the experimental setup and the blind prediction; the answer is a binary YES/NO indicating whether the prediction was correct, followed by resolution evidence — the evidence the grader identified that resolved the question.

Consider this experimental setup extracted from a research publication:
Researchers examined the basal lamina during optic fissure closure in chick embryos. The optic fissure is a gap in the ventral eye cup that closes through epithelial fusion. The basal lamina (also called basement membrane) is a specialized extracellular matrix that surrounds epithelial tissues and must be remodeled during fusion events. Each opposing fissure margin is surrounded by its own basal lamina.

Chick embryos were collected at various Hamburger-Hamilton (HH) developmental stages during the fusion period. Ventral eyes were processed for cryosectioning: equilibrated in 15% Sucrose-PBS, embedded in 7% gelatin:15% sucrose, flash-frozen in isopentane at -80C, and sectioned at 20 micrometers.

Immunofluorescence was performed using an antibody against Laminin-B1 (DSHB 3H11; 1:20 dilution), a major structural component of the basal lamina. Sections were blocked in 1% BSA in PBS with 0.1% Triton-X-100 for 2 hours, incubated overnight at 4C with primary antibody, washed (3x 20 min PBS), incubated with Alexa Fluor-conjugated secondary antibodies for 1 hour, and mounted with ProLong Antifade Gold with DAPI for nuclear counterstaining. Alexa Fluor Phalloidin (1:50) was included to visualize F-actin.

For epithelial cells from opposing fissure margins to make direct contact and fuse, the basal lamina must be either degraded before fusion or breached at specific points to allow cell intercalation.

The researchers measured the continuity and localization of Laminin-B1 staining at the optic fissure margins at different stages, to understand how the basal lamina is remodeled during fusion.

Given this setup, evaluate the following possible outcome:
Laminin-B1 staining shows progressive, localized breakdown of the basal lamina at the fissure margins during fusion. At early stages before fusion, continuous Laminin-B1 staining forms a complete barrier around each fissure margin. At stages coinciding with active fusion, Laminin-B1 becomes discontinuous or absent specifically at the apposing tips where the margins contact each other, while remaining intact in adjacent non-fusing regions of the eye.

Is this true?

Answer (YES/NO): YES